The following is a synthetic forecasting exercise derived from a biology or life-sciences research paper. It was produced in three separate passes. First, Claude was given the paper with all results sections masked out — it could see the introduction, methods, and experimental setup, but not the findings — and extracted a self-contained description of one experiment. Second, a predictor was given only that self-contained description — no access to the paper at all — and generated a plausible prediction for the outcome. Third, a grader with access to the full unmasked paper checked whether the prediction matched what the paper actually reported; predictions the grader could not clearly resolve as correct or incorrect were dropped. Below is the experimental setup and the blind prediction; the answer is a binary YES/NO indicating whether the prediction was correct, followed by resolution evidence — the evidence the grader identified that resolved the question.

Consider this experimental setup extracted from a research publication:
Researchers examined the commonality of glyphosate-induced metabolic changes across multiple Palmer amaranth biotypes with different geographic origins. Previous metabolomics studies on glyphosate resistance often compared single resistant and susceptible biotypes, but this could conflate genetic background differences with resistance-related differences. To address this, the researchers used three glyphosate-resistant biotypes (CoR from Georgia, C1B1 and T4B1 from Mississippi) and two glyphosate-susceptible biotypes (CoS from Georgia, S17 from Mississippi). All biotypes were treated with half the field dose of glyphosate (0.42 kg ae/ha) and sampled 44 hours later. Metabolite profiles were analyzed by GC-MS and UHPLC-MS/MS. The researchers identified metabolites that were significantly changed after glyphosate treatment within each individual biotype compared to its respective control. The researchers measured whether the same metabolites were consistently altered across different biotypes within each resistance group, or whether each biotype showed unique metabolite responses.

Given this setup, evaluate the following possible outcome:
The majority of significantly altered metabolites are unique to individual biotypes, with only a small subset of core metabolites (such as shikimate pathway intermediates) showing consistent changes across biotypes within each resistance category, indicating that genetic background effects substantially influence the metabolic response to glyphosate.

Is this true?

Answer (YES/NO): NO